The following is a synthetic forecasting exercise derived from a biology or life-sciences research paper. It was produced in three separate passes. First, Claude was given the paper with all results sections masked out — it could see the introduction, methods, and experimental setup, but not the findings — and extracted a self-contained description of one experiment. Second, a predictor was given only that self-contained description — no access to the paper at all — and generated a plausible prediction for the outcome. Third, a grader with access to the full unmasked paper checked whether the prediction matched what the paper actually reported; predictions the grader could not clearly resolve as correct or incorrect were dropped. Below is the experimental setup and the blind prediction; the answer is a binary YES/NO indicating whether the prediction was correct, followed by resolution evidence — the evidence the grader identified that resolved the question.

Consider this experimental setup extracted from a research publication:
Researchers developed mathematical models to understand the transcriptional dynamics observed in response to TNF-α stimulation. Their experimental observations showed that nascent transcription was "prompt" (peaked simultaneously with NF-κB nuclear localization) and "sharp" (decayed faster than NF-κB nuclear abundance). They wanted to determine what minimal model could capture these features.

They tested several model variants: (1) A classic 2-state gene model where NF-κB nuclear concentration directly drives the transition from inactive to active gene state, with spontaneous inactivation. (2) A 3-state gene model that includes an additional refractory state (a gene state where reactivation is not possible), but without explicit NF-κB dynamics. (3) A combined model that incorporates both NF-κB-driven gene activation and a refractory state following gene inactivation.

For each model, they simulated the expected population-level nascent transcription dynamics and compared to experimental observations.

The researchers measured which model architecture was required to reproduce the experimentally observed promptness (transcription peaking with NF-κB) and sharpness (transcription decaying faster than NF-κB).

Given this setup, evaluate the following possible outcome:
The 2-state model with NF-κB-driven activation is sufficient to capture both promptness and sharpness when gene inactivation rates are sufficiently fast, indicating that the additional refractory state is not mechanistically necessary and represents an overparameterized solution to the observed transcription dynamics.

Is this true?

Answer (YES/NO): NO